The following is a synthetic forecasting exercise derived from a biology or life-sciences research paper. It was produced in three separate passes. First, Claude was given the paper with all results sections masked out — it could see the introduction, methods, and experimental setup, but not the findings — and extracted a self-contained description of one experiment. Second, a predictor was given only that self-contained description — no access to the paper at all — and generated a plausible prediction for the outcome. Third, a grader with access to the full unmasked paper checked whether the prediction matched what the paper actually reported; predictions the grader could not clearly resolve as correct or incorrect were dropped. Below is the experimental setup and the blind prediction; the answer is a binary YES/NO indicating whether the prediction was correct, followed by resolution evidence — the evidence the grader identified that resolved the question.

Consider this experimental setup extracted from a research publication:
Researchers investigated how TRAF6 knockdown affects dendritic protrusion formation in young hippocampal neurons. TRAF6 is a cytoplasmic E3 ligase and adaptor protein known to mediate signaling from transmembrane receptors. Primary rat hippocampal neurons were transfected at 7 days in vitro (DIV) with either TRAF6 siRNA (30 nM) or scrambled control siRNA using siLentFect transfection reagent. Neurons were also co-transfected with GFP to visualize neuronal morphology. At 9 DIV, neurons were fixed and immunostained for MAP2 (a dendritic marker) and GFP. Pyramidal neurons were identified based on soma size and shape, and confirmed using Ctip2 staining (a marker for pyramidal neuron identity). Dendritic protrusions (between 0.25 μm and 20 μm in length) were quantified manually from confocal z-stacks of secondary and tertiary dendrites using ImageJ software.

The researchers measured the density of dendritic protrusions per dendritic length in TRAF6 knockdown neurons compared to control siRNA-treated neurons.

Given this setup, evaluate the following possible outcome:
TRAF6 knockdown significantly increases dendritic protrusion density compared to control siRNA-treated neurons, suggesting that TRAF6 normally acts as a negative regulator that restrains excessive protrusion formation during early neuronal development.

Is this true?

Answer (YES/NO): NO